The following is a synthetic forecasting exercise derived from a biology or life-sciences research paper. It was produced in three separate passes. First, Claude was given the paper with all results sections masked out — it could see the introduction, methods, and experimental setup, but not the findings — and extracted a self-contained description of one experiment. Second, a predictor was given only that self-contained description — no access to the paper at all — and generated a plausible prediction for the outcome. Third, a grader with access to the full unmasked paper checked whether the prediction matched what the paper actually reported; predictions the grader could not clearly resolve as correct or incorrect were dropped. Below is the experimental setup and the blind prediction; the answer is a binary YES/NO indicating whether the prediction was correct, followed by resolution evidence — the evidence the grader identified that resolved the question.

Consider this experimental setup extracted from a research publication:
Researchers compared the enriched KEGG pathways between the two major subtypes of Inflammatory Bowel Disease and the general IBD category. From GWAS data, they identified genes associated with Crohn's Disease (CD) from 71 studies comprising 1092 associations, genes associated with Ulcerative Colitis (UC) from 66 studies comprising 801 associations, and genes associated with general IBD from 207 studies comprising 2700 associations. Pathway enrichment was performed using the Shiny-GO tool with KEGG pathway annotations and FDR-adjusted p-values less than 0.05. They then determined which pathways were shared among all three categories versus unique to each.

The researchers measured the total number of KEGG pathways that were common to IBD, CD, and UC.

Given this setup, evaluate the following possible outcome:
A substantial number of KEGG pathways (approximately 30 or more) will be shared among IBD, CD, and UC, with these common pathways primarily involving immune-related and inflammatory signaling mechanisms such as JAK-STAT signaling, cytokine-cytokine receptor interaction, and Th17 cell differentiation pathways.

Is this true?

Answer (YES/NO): YES